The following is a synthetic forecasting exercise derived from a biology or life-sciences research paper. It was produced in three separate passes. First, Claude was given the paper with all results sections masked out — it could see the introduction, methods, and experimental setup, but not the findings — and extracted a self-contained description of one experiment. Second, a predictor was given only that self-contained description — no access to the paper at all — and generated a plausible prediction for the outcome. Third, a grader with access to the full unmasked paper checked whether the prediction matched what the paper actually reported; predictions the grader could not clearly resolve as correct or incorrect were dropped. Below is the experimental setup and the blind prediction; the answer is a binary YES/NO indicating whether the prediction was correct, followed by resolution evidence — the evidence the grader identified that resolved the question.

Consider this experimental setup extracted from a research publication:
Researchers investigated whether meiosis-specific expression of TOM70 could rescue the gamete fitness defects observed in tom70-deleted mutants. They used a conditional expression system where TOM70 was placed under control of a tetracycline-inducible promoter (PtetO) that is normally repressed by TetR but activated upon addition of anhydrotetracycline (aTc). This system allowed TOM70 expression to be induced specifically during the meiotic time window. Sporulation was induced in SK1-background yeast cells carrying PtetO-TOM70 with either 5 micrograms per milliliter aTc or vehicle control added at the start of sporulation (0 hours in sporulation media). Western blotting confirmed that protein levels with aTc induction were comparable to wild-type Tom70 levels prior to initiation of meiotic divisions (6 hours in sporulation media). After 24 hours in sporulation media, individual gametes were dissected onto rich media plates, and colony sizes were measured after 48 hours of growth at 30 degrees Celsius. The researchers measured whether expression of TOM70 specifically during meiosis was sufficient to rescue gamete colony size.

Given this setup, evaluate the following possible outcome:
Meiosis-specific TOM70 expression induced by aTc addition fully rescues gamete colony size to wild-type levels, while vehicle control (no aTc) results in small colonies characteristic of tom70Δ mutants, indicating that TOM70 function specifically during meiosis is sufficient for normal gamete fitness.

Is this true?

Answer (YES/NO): YES